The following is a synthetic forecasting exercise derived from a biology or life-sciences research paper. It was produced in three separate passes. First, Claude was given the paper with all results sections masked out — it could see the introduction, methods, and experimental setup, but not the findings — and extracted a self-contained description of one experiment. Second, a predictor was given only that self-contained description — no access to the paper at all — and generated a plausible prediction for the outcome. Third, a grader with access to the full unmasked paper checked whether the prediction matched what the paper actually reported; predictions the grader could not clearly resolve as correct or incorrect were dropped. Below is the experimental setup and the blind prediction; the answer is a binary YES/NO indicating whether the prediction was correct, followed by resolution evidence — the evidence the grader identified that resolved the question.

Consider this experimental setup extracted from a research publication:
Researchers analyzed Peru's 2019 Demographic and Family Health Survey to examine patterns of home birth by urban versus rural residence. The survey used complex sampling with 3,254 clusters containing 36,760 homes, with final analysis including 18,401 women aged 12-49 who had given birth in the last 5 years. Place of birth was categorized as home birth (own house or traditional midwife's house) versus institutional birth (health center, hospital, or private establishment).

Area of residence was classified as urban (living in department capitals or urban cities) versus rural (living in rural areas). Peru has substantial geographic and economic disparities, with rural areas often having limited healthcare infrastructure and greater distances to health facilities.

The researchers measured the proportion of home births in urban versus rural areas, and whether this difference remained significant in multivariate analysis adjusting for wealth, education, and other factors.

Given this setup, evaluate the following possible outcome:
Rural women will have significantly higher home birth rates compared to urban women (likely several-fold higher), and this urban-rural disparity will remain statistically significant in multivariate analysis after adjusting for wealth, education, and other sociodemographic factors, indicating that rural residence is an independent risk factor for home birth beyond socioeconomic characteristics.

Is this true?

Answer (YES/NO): YES